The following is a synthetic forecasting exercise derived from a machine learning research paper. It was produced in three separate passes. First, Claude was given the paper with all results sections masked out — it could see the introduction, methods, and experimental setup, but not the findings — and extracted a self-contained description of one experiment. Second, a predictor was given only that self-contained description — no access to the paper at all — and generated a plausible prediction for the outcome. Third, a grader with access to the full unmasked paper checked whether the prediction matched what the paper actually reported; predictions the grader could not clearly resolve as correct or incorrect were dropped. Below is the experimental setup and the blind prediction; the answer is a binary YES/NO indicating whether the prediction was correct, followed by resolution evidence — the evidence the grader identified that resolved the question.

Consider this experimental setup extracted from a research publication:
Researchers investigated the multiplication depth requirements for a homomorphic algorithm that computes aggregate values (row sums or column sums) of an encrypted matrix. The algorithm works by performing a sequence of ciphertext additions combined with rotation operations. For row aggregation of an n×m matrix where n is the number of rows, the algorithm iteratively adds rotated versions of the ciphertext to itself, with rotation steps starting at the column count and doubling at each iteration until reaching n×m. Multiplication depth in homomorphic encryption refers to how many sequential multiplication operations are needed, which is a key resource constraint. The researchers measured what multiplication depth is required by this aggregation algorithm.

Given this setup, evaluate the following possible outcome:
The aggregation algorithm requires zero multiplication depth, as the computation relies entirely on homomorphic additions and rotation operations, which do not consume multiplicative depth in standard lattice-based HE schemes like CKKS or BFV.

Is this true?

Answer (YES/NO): NO